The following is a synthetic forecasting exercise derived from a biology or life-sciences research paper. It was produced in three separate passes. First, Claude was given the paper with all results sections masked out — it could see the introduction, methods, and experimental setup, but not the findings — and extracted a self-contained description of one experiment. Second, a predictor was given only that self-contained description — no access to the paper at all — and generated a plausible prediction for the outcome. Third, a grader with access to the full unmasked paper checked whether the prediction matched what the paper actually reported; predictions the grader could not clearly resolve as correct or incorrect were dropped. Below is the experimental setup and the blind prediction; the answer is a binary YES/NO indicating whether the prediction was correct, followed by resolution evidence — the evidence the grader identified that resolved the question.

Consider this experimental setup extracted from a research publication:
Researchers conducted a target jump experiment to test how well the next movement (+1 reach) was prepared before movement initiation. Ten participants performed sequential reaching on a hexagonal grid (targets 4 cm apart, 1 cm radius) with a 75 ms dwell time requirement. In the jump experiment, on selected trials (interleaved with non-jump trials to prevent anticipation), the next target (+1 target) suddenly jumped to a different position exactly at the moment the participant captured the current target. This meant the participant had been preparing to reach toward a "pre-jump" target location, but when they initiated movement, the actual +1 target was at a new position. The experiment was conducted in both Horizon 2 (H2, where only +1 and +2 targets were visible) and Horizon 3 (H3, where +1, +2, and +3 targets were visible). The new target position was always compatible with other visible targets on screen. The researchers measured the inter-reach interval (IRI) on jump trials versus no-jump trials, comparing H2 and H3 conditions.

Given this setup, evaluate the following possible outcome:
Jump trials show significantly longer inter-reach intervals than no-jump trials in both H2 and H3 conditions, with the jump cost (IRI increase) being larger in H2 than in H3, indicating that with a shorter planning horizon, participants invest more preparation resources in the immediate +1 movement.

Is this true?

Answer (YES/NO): NO